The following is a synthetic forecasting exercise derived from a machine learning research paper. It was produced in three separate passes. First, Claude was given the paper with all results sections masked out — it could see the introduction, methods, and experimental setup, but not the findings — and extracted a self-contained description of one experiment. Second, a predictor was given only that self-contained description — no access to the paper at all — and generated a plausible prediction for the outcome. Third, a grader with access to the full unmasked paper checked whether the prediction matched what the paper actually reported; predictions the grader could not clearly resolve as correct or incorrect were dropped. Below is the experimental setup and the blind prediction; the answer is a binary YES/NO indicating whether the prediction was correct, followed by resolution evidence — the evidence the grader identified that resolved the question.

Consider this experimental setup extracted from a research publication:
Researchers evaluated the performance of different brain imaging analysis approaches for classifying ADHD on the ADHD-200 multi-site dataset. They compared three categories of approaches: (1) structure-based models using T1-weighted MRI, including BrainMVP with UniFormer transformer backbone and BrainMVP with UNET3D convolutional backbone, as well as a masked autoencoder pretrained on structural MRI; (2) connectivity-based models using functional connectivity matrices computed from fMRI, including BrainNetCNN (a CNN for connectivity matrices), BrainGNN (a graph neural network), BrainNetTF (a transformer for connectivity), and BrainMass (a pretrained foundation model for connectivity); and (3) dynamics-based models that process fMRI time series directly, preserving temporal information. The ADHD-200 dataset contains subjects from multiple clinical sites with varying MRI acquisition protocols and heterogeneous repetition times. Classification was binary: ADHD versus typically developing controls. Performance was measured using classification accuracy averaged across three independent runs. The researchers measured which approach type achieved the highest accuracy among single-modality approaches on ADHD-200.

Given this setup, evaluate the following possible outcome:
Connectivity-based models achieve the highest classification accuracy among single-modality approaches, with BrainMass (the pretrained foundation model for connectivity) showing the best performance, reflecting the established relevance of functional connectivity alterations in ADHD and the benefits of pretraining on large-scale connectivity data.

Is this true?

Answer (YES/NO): NO